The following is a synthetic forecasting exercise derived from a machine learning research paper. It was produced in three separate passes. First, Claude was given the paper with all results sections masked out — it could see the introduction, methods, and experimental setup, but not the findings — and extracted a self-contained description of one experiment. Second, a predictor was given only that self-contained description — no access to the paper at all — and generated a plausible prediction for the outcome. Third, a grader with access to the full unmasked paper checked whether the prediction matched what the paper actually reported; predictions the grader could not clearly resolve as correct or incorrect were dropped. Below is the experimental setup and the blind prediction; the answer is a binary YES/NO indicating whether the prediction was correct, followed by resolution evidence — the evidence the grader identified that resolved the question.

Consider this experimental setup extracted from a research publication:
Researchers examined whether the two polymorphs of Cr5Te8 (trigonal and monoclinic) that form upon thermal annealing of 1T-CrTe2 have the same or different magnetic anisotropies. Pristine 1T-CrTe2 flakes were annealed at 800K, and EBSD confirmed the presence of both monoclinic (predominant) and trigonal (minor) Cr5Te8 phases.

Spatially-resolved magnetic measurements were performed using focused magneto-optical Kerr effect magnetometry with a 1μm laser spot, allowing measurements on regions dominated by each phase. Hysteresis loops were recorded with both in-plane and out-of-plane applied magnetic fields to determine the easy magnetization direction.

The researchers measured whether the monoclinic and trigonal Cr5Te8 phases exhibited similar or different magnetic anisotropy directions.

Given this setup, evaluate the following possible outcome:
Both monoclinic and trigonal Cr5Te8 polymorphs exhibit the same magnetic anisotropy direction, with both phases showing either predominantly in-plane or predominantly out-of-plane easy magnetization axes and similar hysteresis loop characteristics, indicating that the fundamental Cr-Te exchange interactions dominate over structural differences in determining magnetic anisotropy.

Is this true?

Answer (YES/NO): YES